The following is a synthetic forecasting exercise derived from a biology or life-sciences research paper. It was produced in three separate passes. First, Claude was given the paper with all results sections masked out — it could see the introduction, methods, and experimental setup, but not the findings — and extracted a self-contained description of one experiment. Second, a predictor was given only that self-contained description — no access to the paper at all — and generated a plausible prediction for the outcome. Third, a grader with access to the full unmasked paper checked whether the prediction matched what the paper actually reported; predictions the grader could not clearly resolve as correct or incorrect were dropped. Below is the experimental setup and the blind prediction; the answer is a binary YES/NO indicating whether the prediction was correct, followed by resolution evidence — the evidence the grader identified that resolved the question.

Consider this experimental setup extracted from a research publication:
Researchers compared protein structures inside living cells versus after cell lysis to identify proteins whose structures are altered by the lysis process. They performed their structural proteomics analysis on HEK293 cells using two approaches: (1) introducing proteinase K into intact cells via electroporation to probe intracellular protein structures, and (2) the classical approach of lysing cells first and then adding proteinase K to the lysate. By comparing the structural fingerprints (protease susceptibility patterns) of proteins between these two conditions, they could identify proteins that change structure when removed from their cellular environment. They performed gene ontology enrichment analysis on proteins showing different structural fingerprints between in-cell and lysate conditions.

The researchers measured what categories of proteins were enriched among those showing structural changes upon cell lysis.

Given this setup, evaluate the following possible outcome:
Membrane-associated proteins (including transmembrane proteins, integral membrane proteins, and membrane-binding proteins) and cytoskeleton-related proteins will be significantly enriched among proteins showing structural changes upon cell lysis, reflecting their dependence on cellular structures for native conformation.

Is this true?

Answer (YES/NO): NO